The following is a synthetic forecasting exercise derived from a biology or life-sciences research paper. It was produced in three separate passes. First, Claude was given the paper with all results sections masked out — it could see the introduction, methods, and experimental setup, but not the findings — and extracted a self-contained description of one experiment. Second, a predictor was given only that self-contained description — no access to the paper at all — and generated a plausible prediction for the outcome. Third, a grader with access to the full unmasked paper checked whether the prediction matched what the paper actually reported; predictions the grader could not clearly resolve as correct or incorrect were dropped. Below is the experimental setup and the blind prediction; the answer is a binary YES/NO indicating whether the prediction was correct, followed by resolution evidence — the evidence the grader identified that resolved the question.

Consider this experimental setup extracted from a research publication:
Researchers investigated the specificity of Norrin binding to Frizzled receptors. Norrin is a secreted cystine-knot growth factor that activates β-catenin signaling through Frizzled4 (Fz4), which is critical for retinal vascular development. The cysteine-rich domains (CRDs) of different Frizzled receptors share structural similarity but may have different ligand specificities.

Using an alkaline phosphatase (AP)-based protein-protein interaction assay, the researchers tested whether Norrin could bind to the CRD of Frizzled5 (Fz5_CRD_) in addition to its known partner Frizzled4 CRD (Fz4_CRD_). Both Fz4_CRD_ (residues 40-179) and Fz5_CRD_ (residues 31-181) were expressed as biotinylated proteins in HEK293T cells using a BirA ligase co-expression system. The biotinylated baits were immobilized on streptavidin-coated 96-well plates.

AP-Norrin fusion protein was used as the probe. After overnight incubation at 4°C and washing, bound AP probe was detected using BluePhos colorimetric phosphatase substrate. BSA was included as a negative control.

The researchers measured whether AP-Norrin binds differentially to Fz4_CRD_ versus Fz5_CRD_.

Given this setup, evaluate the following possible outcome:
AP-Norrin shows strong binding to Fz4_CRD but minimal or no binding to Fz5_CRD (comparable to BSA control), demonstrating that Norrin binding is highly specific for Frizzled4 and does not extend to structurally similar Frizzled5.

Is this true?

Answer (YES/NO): YES